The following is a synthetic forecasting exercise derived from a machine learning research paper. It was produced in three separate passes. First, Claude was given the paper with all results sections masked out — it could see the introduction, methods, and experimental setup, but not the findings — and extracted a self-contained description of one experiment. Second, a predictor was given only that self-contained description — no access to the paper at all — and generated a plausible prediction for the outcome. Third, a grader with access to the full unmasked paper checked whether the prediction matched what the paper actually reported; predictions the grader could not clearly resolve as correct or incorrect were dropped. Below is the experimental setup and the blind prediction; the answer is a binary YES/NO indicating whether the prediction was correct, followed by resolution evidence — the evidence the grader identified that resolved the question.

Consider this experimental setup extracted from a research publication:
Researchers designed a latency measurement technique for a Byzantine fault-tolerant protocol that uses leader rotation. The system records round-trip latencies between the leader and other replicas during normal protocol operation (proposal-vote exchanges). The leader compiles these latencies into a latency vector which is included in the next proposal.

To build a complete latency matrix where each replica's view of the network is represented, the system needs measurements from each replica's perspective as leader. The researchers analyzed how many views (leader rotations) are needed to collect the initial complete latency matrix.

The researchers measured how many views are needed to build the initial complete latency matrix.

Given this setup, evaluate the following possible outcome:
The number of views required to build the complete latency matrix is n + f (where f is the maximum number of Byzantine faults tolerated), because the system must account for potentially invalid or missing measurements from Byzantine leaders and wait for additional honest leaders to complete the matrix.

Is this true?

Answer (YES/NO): NO